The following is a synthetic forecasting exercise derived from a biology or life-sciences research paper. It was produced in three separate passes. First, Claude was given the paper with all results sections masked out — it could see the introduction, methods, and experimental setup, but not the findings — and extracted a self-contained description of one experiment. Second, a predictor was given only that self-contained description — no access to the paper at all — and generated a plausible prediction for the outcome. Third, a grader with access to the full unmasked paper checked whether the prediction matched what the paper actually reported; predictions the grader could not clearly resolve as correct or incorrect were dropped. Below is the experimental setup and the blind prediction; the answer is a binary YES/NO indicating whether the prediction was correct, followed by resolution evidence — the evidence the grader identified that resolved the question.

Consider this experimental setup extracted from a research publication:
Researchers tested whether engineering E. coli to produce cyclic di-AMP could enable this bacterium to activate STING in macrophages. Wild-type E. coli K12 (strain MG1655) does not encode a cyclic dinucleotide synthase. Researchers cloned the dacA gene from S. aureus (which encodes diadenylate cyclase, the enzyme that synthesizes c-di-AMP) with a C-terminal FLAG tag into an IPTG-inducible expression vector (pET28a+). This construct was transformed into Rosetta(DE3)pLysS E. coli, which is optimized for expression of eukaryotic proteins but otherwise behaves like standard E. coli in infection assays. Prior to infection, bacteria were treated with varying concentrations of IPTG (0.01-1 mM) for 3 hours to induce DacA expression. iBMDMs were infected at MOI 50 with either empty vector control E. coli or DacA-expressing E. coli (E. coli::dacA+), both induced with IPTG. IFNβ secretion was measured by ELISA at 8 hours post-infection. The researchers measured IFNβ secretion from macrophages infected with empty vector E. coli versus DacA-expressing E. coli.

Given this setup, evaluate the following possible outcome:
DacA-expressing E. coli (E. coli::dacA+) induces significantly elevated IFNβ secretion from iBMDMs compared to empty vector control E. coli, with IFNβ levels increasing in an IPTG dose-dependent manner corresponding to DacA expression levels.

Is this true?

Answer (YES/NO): YES